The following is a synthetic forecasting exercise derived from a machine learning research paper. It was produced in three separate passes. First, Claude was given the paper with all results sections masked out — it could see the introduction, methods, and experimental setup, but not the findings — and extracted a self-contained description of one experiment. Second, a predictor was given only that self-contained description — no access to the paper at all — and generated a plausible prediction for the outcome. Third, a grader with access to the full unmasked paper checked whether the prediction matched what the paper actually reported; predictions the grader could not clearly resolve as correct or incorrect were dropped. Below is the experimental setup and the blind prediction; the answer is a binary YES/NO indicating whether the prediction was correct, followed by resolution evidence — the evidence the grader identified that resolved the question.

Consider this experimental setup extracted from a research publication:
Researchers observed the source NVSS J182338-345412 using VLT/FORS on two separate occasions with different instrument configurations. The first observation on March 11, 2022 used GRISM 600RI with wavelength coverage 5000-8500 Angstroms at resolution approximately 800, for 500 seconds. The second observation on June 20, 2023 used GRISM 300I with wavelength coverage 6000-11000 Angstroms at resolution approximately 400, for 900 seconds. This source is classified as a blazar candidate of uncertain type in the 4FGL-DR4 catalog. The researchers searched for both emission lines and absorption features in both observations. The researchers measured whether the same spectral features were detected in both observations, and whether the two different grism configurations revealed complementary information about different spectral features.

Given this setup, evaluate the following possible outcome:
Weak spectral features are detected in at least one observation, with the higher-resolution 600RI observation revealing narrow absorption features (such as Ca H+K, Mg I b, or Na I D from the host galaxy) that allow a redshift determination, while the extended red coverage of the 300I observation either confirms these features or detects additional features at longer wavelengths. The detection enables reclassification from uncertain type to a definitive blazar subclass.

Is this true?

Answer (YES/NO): NO